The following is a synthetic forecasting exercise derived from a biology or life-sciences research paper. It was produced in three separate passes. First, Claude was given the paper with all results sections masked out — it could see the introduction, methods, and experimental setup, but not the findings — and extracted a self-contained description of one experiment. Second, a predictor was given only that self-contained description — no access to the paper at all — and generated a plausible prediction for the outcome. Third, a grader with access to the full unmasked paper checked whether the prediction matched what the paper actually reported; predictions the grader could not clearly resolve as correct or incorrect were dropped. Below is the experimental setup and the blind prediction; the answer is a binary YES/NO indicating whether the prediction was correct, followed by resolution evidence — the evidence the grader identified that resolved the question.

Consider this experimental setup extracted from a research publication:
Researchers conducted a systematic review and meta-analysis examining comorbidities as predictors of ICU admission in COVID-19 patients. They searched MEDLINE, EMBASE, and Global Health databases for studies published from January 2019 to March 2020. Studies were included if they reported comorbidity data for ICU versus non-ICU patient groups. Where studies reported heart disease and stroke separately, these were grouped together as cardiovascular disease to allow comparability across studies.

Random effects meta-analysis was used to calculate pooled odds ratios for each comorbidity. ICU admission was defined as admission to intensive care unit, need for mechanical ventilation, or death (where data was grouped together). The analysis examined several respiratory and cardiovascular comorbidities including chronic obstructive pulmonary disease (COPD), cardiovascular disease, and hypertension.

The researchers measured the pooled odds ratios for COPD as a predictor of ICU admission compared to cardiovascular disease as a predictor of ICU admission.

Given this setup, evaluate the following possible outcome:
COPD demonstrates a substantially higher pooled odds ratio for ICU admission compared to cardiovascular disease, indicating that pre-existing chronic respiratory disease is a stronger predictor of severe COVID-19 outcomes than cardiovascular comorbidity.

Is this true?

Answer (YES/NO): YES